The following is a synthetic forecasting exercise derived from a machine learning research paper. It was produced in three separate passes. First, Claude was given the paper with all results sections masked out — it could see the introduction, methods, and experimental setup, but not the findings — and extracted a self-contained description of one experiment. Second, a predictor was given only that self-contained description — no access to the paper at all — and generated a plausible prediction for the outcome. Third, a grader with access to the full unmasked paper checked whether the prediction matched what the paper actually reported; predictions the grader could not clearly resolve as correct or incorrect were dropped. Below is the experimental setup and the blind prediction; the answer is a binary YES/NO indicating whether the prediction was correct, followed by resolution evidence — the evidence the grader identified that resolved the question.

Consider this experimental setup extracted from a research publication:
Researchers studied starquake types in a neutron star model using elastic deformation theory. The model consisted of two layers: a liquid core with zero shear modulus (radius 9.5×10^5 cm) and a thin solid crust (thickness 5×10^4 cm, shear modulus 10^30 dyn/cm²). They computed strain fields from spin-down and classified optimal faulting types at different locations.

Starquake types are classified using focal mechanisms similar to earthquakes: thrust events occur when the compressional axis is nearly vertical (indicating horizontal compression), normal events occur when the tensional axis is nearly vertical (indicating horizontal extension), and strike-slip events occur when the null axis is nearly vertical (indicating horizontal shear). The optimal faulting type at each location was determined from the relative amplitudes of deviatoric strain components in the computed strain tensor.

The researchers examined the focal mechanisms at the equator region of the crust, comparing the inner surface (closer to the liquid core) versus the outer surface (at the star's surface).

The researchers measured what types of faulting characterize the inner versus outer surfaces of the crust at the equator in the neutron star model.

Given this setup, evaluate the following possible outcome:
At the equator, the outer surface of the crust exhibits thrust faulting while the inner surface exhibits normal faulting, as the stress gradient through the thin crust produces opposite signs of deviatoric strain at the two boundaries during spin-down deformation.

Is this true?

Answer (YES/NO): NO